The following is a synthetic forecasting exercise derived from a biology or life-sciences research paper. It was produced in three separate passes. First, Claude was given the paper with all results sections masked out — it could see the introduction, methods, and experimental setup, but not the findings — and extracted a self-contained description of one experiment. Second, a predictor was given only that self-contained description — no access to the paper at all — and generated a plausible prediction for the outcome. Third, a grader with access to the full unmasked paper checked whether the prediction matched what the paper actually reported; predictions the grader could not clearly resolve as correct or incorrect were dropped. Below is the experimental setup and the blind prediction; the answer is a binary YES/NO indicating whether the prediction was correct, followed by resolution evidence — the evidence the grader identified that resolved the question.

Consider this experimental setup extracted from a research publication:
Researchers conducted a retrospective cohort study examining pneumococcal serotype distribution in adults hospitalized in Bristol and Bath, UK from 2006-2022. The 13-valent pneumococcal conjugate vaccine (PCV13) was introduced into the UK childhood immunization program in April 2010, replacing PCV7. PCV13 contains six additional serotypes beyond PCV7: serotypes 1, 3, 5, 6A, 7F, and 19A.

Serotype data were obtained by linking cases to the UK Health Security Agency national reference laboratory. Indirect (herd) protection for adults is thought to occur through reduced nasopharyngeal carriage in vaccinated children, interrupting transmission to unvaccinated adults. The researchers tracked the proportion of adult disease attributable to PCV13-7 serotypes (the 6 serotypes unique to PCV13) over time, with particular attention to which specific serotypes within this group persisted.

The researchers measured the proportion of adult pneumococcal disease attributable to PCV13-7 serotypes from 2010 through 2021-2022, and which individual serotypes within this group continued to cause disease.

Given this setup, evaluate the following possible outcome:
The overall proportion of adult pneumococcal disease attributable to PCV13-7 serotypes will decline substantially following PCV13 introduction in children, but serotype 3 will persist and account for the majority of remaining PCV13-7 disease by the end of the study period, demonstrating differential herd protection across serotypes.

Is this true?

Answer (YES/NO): NO